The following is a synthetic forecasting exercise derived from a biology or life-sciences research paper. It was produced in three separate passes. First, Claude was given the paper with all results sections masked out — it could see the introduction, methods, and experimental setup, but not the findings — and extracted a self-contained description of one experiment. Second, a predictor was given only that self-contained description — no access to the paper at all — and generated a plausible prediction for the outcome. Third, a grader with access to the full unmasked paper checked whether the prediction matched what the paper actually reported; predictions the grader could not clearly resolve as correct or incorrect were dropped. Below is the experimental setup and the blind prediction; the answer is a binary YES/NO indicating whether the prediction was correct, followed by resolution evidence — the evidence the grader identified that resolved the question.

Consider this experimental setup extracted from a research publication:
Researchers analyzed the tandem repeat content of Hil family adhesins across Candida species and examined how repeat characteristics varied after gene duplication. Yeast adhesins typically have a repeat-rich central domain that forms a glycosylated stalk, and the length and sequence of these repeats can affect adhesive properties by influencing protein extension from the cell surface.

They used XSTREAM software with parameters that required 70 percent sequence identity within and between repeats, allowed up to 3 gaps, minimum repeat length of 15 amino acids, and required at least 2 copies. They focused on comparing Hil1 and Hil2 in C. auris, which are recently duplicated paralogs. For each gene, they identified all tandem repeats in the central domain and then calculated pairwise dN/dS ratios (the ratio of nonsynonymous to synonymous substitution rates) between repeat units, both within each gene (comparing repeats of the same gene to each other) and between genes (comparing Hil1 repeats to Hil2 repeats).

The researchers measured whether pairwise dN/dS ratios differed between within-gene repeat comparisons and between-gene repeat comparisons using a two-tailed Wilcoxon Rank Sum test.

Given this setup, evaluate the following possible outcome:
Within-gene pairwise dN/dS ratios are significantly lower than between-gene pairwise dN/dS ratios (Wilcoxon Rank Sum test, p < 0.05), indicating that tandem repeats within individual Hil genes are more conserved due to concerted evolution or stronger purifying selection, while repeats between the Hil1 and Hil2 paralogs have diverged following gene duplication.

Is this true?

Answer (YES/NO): YES